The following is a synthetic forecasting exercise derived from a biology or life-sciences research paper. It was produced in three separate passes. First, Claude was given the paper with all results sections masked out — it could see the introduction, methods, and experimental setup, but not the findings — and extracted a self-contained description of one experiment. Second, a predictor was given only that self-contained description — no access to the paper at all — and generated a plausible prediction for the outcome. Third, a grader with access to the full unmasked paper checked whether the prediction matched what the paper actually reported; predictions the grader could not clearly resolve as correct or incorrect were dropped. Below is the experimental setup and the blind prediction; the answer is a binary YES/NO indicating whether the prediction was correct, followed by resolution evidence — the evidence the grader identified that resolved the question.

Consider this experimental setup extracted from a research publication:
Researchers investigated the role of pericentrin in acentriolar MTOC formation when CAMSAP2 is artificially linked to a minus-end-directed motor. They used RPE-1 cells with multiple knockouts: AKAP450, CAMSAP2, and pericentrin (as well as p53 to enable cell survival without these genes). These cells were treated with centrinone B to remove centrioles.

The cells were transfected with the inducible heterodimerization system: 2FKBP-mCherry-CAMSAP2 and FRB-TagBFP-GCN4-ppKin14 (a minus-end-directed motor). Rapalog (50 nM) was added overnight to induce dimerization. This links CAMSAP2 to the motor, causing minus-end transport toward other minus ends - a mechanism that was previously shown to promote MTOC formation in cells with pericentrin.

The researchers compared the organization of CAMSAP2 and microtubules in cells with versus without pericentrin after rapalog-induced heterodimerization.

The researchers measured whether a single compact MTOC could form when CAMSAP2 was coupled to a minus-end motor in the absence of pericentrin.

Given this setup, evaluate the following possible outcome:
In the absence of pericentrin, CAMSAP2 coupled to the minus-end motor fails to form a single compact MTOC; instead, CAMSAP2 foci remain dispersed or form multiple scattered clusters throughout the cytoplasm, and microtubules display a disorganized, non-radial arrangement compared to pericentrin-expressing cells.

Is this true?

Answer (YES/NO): NO